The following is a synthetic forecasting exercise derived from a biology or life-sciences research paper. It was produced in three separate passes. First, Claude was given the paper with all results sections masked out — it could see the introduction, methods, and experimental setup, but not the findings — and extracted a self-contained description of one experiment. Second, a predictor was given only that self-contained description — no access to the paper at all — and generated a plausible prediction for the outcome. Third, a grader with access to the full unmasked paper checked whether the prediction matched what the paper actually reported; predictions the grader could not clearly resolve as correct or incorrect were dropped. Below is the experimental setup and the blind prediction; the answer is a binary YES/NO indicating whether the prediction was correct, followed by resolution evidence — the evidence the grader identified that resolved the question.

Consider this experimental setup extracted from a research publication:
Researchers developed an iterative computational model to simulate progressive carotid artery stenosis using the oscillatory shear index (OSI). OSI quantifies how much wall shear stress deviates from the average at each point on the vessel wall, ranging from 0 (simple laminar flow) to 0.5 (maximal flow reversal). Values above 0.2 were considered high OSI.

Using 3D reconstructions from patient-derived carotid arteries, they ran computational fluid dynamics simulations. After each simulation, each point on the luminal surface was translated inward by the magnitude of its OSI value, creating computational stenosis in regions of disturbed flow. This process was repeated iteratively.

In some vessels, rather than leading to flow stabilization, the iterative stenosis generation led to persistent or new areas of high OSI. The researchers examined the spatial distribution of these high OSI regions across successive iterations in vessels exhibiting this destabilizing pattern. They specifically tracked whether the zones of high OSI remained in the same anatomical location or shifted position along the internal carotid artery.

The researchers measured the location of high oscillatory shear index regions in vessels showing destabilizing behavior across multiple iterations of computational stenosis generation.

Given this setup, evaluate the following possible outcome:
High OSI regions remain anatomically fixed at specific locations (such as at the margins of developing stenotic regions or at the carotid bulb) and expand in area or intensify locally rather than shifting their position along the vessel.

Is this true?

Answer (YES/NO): NO